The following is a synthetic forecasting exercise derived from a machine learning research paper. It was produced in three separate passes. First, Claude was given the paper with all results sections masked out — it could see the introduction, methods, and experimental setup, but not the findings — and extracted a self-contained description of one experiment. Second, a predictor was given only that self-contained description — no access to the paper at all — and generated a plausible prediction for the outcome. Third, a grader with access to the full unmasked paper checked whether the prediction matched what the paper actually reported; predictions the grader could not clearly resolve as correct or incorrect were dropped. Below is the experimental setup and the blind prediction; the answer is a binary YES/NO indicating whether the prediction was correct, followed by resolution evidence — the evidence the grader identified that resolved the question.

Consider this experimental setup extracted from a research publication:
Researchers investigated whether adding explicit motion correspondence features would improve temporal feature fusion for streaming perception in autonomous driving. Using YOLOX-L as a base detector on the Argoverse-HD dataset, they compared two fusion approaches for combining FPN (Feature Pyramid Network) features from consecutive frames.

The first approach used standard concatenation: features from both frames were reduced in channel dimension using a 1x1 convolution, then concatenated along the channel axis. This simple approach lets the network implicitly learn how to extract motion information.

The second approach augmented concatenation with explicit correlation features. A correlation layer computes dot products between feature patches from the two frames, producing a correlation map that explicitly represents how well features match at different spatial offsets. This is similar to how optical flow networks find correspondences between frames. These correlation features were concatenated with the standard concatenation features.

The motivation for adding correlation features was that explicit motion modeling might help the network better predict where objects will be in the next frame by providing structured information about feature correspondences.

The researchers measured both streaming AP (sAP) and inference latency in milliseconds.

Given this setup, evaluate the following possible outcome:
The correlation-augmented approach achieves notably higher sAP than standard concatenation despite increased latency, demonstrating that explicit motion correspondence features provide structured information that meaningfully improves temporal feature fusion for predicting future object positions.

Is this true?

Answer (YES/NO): NO